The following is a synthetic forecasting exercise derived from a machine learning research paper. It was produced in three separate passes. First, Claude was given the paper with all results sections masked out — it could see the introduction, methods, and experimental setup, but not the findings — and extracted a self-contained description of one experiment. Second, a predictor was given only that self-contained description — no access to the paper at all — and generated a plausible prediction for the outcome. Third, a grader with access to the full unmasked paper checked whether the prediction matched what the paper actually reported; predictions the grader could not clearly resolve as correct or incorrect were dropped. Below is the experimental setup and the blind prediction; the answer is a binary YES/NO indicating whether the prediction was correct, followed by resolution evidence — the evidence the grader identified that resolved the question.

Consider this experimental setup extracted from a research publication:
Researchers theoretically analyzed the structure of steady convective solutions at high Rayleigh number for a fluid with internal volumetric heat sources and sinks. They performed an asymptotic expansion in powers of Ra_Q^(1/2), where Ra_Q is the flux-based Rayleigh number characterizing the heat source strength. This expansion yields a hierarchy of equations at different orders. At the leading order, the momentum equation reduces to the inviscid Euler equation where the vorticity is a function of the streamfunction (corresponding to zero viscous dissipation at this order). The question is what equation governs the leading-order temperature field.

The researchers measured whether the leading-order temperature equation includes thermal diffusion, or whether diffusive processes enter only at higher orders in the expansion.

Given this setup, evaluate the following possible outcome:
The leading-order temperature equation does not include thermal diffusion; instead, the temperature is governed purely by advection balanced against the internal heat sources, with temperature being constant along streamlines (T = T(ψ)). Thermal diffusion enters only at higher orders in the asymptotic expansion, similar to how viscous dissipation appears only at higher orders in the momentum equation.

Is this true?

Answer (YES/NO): NO